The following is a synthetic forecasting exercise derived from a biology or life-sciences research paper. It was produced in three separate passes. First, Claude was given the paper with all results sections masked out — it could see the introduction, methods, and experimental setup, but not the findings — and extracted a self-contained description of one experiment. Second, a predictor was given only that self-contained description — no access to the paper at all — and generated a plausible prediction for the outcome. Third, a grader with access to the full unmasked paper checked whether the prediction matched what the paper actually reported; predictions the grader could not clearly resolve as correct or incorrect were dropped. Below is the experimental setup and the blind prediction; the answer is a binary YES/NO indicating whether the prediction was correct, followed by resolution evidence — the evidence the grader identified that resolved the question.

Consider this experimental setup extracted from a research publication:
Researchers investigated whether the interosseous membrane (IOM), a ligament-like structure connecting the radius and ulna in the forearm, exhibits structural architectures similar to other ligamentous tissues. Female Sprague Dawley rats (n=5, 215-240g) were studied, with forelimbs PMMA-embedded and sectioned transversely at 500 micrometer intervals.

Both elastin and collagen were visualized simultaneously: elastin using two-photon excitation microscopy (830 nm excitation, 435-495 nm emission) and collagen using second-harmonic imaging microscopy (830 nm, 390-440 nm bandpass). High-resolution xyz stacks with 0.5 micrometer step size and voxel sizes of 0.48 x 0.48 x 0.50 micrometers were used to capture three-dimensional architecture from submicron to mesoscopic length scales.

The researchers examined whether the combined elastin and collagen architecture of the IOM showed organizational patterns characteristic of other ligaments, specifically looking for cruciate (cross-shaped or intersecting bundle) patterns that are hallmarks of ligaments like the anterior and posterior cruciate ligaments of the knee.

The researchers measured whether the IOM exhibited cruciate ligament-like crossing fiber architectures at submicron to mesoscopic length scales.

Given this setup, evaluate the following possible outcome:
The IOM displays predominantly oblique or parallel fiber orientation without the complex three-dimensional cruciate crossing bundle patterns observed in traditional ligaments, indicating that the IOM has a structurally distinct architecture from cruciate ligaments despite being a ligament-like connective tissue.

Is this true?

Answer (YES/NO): NO